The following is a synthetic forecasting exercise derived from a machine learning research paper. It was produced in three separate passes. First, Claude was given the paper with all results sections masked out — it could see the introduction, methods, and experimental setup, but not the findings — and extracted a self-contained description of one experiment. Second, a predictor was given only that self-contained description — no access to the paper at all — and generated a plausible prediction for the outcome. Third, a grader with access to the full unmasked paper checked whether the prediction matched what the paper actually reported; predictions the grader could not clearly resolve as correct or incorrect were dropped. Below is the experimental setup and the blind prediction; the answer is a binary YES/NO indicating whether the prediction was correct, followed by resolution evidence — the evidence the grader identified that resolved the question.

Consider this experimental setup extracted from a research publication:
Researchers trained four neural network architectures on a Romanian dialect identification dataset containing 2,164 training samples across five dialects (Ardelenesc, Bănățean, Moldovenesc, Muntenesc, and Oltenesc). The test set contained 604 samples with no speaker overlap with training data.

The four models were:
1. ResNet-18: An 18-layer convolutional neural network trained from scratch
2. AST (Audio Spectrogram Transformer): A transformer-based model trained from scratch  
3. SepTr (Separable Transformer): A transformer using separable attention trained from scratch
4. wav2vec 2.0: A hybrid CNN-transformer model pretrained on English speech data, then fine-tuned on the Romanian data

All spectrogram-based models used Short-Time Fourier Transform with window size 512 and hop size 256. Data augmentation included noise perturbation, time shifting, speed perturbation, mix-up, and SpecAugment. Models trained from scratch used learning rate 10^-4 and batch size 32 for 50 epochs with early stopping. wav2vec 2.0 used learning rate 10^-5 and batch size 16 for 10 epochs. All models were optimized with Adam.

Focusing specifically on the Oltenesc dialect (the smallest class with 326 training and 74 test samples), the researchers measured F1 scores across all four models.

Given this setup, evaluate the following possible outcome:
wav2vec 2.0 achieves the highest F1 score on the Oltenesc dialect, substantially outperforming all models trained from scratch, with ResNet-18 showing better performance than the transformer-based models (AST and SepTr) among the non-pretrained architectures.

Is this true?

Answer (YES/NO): NO